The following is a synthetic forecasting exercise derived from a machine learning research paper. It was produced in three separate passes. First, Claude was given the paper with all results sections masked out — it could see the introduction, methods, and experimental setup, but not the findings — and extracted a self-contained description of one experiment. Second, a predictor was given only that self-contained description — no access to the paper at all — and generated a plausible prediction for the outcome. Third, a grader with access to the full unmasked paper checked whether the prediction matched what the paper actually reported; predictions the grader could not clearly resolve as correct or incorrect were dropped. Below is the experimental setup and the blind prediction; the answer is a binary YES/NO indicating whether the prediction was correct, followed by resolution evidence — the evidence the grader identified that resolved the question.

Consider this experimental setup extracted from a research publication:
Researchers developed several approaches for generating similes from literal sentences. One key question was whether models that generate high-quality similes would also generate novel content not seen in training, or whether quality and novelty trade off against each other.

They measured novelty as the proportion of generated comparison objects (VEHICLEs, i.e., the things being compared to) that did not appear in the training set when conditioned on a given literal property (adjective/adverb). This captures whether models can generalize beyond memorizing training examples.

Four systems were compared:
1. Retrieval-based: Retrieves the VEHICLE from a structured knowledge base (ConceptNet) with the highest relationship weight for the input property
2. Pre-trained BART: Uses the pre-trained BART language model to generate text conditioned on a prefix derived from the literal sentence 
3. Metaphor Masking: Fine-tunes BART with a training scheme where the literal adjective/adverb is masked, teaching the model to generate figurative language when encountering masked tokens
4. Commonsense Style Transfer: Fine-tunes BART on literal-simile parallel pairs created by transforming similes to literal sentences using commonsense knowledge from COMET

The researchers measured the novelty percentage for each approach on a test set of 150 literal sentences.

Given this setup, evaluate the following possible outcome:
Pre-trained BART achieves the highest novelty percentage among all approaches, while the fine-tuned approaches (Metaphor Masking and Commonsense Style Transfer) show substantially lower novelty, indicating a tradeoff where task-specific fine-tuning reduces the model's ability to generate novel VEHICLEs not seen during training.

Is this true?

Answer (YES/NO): NO